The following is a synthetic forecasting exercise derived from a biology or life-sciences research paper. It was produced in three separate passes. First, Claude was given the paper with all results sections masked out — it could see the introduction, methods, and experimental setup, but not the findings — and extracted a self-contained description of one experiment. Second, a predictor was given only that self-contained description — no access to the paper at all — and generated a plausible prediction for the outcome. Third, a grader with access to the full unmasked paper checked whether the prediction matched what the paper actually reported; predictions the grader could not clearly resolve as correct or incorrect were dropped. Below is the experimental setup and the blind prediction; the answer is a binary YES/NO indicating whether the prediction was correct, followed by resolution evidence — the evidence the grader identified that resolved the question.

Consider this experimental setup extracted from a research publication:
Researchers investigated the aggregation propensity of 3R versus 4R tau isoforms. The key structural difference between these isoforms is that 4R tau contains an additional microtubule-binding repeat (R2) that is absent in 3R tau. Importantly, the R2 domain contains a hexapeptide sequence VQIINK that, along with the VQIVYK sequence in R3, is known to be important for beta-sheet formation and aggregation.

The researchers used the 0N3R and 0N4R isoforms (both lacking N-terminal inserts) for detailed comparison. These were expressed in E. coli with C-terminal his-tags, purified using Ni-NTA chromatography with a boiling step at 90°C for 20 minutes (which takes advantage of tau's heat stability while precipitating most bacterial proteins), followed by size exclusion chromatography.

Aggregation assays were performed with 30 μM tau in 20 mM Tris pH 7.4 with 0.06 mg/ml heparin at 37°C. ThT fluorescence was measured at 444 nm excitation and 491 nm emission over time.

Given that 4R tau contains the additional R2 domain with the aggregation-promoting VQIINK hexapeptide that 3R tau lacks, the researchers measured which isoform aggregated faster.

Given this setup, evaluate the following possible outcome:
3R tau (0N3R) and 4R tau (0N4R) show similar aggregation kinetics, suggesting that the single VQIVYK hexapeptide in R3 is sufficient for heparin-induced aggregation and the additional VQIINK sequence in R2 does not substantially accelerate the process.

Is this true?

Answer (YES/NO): NO